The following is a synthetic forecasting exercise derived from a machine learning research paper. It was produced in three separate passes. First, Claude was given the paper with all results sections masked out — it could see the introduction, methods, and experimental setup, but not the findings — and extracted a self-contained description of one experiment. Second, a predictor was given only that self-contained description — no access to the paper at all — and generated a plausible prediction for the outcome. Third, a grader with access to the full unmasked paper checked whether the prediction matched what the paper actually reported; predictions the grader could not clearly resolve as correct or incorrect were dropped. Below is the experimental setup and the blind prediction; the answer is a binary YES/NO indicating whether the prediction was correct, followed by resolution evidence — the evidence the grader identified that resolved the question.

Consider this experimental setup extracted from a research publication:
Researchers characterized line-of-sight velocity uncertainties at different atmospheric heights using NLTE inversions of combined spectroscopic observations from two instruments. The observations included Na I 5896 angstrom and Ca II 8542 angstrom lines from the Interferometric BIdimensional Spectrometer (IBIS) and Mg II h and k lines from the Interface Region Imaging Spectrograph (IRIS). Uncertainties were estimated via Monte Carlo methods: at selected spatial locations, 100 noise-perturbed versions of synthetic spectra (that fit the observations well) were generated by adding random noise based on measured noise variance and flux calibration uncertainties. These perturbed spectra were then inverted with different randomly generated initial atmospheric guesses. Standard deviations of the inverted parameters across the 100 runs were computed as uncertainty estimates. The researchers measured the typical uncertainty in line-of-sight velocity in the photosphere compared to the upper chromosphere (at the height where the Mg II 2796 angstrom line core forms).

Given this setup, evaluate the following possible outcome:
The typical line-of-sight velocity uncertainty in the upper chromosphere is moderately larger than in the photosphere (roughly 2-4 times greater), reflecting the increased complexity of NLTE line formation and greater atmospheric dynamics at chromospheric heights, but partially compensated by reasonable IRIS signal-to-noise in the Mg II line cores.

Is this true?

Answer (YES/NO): YES